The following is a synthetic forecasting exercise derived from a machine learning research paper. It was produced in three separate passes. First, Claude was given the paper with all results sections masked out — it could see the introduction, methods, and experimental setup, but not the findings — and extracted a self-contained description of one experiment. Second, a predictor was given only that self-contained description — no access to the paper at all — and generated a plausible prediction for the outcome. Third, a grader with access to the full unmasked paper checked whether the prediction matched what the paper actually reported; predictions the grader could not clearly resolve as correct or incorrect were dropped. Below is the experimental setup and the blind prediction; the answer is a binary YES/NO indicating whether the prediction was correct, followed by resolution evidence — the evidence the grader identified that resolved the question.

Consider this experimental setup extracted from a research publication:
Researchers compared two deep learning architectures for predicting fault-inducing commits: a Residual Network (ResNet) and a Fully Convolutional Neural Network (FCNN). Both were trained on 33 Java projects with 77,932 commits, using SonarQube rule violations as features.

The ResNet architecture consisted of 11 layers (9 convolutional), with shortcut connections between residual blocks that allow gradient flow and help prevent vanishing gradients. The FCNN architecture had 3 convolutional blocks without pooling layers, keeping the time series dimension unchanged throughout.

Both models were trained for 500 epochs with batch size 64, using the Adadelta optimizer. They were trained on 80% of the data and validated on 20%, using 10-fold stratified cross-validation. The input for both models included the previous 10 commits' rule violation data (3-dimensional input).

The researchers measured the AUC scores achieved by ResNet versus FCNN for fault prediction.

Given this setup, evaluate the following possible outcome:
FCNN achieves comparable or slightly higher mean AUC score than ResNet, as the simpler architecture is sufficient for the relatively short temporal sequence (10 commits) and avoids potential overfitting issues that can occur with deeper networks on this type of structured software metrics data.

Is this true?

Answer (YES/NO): NO